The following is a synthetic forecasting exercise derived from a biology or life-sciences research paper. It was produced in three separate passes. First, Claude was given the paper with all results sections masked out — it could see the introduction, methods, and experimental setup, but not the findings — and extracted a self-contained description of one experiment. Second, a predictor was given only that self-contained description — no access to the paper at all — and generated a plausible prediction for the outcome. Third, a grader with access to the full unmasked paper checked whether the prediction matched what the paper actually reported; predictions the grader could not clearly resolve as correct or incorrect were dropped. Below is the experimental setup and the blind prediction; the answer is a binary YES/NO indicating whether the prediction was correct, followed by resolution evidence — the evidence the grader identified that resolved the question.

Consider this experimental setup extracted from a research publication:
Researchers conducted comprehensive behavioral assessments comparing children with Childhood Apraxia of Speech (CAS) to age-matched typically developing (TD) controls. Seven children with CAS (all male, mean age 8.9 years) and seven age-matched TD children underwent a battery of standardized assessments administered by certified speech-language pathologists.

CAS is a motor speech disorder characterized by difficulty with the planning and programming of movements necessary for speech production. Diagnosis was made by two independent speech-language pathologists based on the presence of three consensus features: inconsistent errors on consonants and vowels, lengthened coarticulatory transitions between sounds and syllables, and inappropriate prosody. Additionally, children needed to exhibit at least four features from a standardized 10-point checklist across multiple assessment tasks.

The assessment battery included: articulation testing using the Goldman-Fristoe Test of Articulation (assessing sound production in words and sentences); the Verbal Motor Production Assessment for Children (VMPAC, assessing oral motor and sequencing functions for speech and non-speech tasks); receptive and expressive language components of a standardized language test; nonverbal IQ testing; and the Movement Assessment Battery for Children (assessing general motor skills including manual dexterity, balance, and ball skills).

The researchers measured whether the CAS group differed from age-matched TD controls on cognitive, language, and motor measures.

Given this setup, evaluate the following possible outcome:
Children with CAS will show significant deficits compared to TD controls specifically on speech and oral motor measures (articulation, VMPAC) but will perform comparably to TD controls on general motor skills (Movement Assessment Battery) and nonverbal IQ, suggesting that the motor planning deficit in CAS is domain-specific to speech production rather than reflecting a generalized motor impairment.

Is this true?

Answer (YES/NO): NO